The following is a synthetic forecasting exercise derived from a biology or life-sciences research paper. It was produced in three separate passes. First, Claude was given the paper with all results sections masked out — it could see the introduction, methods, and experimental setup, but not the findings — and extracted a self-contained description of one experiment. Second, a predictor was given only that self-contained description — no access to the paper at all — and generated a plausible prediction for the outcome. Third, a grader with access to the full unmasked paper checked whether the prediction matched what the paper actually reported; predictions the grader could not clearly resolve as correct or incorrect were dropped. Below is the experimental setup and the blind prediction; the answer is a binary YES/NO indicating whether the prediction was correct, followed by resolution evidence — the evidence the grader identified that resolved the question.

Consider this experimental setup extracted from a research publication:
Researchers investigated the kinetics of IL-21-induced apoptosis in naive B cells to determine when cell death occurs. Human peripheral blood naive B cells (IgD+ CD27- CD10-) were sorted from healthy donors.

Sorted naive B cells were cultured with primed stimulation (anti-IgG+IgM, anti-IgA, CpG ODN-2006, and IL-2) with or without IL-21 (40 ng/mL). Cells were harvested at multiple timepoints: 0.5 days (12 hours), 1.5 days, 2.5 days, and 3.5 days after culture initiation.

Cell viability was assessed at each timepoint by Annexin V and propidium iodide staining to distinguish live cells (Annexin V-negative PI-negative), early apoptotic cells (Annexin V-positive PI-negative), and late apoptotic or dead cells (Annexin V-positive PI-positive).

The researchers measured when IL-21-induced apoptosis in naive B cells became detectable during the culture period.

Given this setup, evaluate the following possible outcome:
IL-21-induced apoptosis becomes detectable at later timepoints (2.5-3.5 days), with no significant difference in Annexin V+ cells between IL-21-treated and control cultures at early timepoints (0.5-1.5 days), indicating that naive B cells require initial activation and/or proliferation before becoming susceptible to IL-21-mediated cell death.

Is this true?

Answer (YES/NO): NO